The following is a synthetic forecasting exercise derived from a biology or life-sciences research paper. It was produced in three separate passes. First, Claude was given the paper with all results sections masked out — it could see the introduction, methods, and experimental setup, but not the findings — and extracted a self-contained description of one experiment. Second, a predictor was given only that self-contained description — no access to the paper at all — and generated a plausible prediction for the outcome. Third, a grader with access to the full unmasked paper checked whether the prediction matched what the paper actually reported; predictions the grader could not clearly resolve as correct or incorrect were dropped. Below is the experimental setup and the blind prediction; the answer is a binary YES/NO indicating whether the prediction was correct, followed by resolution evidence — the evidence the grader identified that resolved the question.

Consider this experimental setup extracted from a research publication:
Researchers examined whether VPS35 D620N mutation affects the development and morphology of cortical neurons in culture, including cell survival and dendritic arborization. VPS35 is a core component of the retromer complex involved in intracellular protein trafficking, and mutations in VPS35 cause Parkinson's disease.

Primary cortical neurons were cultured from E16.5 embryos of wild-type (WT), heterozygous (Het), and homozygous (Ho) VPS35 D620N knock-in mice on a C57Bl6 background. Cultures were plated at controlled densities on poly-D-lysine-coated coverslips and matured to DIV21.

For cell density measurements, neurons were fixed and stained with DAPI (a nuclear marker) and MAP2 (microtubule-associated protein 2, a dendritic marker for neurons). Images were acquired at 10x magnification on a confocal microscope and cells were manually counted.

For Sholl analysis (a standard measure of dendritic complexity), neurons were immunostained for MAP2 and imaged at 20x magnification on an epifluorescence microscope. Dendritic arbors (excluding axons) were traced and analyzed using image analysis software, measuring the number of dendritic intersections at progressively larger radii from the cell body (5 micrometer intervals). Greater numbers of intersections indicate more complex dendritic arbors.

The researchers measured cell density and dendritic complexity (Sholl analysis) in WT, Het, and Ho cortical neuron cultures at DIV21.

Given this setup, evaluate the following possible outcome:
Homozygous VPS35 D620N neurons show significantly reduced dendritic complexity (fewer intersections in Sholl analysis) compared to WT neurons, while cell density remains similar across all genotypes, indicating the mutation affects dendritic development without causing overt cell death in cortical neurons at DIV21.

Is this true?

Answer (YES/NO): NO